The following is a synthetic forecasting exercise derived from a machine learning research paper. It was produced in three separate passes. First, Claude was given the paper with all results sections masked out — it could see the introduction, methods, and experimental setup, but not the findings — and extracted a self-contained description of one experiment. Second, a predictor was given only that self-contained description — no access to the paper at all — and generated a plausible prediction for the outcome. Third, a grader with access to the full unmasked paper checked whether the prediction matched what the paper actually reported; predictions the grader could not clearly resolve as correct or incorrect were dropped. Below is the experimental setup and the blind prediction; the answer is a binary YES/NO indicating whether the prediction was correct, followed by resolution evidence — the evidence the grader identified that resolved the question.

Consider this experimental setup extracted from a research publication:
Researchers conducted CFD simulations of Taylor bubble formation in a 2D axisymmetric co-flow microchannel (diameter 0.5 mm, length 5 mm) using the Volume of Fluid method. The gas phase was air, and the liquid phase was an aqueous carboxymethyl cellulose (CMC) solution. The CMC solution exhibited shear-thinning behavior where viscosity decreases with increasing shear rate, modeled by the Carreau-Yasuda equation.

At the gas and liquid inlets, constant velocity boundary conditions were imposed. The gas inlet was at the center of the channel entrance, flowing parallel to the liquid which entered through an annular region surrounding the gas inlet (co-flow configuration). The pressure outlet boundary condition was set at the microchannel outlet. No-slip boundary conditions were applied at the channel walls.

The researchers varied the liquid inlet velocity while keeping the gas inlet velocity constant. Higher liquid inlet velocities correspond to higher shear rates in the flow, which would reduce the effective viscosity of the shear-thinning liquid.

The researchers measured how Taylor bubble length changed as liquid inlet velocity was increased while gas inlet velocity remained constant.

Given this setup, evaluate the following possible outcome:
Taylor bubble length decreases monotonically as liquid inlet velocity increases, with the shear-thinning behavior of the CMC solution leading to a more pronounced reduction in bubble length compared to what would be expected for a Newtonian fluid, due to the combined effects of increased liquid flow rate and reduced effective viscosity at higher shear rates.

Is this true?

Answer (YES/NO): NO